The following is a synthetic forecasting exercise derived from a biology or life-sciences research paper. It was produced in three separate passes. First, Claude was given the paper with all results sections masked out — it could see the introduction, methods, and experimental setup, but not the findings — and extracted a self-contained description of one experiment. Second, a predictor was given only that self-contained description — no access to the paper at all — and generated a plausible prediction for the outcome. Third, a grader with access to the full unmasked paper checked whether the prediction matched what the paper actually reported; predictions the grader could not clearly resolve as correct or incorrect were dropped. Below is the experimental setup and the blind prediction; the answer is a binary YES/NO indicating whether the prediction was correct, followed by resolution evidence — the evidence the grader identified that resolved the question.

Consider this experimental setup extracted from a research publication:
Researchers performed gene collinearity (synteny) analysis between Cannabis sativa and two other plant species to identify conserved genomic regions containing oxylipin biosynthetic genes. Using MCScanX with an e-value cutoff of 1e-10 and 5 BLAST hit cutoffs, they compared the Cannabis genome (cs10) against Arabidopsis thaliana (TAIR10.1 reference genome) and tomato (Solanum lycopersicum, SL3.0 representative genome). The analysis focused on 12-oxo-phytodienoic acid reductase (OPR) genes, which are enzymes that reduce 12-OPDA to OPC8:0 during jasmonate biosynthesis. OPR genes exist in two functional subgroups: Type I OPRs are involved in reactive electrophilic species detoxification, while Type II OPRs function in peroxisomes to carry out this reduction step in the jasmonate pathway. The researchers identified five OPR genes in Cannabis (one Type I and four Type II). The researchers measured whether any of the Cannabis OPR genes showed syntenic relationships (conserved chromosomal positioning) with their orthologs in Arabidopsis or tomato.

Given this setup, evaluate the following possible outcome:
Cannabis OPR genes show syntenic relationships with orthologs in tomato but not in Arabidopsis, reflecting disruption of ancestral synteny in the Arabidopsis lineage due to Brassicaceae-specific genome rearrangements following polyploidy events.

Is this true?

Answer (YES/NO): NO